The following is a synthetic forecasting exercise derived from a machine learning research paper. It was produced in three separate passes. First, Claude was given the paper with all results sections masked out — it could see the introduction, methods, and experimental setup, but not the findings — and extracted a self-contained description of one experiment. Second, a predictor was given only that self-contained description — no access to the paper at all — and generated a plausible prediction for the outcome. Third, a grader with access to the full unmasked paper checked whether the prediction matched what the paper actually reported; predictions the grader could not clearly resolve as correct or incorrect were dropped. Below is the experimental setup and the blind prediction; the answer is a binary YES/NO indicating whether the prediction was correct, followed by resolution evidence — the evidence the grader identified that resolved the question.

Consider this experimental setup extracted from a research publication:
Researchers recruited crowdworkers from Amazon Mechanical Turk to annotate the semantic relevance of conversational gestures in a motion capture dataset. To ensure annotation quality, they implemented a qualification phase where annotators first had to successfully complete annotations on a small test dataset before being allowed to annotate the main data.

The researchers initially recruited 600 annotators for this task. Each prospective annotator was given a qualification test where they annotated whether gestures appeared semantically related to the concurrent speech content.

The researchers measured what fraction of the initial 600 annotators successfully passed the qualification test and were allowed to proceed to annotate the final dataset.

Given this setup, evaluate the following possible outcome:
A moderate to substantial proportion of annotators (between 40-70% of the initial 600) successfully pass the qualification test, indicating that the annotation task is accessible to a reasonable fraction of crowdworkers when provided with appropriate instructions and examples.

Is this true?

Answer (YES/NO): NO